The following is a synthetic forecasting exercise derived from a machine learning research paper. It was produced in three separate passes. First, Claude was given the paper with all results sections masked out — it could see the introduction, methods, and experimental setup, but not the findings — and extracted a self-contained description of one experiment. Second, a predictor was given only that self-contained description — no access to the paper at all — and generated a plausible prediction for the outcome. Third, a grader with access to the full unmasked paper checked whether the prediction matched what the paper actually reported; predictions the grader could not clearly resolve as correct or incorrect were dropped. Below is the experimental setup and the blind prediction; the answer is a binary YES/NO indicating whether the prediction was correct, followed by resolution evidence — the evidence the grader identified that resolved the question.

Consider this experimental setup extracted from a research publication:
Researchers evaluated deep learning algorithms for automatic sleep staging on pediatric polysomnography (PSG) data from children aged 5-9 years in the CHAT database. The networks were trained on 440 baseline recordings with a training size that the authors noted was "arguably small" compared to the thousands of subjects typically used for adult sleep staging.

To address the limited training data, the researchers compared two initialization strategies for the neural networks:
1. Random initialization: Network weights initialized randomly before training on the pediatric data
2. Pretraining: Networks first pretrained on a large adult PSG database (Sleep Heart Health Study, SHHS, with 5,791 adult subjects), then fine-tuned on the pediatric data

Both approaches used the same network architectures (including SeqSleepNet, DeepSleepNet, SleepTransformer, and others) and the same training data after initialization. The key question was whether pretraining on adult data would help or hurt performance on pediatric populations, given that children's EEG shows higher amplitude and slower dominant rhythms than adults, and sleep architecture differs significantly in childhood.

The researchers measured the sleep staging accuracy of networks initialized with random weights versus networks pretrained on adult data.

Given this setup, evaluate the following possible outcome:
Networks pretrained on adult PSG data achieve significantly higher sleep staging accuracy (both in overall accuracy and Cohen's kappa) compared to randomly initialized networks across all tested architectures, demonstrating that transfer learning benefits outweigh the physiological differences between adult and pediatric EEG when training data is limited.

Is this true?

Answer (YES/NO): NO